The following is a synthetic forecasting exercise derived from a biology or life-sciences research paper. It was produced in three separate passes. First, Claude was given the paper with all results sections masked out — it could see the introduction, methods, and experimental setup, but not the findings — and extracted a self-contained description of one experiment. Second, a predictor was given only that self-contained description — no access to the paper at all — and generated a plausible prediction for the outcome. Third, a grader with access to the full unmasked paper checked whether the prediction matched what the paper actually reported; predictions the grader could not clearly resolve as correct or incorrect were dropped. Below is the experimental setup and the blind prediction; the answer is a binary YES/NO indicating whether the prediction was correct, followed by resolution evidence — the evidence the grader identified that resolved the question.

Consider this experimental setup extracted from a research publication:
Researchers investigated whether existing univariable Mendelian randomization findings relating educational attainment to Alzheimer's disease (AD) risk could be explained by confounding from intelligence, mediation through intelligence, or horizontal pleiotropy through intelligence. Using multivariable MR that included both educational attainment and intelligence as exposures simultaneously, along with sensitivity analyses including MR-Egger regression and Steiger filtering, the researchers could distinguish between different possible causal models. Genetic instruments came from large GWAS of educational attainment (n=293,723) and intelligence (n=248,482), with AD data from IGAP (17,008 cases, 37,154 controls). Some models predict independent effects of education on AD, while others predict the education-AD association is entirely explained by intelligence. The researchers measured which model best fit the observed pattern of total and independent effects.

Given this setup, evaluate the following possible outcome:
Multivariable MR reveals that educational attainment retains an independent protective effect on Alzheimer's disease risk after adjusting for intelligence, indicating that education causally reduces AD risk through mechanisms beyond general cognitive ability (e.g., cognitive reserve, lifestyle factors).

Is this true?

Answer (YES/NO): NO